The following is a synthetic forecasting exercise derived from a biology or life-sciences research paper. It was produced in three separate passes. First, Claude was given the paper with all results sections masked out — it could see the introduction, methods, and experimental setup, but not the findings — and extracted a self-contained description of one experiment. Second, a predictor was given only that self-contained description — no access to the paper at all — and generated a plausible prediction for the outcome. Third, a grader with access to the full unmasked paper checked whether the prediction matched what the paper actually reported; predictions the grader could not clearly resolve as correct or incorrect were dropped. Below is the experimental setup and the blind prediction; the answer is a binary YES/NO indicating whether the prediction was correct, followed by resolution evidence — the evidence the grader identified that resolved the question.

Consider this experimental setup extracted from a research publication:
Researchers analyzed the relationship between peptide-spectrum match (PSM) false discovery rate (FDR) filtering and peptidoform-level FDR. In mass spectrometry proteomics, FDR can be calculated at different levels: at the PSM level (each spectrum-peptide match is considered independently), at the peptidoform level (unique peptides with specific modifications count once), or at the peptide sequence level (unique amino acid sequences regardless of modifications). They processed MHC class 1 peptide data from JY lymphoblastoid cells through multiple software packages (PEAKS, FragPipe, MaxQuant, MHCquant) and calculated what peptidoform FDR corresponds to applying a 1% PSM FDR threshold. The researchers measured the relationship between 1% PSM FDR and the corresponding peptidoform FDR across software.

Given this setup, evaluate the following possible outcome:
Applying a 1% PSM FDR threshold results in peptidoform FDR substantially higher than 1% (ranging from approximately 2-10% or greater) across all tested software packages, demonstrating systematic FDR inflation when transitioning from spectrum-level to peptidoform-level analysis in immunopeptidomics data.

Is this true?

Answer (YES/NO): NO